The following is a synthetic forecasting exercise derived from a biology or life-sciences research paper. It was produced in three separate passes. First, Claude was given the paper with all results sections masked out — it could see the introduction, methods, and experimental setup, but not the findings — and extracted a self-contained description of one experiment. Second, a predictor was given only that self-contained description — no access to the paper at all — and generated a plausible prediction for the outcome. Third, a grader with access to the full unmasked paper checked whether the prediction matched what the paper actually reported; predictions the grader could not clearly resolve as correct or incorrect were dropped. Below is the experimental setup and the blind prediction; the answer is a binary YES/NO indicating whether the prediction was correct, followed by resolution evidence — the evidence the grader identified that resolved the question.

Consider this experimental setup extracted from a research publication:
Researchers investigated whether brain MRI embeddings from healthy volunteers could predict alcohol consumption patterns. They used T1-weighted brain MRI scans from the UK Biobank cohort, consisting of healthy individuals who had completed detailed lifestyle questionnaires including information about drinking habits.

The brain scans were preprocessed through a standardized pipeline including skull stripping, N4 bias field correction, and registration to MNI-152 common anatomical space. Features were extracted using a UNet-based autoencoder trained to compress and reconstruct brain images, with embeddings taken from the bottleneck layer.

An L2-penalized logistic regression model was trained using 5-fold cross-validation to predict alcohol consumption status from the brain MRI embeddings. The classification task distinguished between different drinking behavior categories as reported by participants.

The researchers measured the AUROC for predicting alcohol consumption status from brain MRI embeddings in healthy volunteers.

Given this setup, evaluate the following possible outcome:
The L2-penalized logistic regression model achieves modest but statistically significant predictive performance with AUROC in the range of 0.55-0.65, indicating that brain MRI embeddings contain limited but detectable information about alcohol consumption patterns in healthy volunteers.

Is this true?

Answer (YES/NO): NO